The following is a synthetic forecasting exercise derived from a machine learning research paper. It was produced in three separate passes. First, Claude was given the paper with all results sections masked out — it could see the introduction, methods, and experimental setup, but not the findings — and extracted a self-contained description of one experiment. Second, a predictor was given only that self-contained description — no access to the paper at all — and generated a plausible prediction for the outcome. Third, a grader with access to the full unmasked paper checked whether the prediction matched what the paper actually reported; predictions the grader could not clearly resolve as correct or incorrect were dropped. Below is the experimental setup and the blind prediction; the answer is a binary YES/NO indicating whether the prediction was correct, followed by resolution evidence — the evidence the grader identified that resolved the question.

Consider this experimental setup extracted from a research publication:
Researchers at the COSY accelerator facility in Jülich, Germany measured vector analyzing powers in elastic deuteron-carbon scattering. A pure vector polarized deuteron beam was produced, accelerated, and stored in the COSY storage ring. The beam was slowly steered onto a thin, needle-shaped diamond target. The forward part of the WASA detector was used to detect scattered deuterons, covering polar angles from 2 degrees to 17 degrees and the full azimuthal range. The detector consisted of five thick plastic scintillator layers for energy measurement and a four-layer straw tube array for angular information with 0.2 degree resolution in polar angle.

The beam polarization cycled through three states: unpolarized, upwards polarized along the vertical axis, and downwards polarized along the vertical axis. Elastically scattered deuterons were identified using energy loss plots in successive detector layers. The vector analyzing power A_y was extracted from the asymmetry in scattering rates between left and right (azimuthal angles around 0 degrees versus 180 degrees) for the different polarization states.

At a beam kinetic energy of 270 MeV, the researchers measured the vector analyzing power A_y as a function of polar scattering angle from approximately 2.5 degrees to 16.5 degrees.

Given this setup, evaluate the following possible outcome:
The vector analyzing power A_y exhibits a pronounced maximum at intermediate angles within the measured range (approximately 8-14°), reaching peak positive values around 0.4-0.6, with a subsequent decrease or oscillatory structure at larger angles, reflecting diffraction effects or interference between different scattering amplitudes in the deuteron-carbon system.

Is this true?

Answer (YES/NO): NO